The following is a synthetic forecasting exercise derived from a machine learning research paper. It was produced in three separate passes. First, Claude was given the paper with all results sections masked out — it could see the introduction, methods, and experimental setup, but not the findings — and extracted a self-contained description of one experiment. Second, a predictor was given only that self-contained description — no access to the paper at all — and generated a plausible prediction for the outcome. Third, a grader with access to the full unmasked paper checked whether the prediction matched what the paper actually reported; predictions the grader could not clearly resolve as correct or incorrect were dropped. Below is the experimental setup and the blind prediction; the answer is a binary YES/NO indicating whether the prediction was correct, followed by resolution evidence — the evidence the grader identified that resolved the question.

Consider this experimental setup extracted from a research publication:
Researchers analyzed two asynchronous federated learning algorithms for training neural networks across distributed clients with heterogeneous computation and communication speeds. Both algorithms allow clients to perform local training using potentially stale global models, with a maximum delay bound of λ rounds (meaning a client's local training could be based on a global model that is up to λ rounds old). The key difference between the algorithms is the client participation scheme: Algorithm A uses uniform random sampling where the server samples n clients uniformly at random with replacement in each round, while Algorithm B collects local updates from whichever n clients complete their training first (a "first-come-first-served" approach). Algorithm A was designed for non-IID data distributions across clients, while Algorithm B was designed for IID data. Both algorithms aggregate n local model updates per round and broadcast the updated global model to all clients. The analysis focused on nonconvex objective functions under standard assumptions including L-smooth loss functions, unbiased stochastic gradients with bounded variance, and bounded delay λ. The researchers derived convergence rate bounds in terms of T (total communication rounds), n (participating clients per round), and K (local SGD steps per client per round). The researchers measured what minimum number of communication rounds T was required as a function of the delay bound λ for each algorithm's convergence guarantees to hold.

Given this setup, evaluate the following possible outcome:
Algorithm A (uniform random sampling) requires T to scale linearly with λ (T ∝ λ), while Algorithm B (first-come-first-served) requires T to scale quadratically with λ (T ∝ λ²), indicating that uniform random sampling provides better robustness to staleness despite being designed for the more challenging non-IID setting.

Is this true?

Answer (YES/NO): NO